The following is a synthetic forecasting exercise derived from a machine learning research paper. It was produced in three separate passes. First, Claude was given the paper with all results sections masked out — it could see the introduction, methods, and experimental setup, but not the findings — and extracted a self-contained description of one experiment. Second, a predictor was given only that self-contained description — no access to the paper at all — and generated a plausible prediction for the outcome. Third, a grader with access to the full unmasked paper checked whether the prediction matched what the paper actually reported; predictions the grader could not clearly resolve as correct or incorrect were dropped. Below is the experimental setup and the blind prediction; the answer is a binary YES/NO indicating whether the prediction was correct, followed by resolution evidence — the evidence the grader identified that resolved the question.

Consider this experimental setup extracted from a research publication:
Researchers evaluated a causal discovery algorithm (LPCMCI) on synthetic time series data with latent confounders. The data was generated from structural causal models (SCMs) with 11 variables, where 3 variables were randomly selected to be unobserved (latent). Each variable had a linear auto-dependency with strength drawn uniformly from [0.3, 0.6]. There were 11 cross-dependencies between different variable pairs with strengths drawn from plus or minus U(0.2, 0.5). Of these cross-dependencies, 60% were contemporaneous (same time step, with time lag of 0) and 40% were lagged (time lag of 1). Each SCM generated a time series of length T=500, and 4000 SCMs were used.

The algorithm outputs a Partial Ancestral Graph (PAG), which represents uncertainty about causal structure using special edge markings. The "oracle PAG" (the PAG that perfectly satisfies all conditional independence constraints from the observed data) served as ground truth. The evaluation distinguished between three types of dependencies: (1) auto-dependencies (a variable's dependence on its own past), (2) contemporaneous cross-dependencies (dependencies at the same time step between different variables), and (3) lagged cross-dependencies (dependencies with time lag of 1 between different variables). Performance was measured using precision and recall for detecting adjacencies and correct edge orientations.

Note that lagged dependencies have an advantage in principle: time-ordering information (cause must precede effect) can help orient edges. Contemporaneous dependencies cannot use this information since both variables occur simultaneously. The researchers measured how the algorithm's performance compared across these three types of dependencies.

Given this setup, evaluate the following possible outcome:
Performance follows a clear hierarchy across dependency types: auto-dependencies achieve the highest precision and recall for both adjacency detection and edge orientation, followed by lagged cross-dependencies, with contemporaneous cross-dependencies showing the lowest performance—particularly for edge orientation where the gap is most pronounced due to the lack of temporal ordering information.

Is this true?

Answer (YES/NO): NO